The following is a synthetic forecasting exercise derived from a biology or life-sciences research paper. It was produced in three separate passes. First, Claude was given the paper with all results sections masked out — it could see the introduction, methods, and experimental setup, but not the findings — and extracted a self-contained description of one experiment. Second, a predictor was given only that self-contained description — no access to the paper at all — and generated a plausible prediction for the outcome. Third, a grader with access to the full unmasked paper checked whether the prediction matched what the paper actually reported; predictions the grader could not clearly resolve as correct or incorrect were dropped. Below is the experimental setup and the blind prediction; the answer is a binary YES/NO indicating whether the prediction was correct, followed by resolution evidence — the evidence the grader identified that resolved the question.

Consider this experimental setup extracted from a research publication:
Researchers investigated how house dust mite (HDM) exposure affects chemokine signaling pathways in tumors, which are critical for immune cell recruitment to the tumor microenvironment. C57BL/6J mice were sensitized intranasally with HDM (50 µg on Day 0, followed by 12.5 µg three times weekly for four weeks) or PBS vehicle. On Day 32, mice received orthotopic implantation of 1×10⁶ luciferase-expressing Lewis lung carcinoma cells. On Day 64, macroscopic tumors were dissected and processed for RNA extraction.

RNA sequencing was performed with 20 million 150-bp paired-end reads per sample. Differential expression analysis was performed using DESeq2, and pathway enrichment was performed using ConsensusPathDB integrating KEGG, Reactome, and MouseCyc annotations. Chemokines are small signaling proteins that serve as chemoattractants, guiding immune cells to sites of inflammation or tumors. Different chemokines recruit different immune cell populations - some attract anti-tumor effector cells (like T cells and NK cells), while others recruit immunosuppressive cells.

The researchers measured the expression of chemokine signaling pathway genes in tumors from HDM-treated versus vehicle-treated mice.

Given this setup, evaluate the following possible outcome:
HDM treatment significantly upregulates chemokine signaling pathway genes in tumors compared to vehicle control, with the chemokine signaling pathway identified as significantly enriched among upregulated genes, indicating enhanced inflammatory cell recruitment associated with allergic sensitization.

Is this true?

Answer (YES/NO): NO